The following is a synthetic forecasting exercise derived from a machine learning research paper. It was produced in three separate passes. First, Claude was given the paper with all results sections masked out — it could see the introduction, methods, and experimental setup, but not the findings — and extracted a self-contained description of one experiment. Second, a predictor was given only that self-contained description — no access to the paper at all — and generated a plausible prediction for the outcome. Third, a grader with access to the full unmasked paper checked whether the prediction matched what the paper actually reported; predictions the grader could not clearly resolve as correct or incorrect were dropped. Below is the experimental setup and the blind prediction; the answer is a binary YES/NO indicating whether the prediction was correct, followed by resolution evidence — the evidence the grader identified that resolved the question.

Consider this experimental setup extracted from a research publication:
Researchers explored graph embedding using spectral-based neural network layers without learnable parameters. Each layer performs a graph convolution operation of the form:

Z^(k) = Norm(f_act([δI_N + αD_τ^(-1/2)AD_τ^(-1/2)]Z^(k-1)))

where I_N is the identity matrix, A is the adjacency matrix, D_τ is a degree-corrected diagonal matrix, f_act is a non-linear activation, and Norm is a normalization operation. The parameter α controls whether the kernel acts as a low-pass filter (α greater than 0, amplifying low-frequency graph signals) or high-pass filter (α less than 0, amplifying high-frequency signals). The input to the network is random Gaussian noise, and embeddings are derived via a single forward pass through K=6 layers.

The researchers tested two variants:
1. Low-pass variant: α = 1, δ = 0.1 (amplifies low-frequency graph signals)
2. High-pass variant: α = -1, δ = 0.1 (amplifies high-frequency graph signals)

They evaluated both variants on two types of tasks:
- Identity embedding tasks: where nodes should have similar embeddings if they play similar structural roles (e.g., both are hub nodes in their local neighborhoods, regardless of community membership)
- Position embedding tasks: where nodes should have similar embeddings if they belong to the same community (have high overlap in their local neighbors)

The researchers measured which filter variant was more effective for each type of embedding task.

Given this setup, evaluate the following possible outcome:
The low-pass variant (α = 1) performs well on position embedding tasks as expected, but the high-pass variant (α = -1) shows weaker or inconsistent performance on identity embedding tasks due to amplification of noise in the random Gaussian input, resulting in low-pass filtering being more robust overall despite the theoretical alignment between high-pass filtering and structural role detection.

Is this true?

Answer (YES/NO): NO